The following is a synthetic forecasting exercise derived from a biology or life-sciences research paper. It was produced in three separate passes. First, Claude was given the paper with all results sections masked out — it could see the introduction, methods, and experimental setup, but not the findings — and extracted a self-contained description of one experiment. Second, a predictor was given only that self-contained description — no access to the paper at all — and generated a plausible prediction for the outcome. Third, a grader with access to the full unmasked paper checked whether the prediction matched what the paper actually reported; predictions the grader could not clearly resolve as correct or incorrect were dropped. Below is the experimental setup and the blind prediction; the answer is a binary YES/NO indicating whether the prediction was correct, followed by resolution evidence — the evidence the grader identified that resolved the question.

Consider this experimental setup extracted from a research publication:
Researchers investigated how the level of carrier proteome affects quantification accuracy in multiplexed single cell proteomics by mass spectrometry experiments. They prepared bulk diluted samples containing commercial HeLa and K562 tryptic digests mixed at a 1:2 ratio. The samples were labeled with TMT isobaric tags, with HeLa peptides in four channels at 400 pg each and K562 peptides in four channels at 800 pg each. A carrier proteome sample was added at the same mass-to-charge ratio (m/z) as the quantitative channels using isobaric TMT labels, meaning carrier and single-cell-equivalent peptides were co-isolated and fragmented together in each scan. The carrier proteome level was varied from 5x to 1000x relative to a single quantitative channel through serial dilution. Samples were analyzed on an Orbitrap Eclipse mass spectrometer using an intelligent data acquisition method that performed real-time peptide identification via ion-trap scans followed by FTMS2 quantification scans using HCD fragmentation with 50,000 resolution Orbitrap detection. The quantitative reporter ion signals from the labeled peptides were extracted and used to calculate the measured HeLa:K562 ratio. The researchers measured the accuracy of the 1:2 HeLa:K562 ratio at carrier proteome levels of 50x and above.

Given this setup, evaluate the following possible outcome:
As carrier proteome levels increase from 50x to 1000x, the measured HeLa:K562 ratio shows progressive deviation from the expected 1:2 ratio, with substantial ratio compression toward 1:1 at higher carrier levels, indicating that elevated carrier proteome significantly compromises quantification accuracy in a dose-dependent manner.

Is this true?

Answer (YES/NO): NO